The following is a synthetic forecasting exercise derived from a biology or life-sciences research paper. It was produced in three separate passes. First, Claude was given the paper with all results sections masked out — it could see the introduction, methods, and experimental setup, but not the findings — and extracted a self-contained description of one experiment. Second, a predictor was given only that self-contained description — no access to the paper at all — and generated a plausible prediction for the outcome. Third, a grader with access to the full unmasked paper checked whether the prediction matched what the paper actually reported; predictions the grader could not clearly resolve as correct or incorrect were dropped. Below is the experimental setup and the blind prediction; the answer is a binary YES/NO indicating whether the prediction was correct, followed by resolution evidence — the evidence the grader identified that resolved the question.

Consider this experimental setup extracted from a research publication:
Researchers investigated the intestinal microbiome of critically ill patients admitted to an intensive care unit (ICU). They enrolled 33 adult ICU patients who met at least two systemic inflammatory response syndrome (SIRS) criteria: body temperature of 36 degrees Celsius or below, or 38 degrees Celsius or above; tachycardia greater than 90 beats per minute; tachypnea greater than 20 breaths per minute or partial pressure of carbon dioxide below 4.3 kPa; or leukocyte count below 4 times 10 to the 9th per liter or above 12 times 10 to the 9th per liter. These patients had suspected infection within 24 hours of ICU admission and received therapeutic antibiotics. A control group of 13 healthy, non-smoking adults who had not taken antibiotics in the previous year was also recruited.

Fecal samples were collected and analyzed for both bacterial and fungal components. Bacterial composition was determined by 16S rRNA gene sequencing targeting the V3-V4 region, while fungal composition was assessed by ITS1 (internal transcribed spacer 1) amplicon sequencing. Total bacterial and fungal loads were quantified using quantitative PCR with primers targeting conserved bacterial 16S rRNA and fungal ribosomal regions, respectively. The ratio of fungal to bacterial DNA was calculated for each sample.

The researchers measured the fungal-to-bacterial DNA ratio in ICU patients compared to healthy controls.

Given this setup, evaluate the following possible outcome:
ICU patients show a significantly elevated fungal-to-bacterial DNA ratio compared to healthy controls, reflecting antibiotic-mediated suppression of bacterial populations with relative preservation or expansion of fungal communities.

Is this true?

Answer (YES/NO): YES